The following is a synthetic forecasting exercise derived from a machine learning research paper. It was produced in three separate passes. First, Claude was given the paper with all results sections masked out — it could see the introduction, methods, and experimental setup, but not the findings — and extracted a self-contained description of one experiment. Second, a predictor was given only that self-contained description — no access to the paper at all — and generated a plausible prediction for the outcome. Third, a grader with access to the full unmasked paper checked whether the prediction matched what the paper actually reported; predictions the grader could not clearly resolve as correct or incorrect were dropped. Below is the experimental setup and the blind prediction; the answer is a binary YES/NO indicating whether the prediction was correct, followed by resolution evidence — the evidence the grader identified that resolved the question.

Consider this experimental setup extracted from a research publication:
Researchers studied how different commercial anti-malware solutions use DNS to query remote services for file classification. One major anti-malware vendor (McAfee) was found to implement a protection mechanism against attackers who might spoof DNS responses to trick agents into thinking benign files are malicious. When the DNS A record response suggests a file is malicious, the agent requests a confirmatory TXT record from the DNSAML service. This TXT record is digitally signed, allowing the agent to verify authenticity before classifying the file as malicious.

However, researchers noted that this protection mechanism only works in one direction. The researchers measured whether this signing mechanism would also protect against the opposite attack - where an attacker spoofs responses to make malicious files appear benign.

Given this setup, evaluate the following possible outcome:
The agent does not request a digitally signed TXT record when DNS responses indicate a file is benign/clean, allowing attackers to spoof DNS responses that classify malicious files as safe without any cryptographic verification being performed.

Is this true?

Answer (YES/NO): YES